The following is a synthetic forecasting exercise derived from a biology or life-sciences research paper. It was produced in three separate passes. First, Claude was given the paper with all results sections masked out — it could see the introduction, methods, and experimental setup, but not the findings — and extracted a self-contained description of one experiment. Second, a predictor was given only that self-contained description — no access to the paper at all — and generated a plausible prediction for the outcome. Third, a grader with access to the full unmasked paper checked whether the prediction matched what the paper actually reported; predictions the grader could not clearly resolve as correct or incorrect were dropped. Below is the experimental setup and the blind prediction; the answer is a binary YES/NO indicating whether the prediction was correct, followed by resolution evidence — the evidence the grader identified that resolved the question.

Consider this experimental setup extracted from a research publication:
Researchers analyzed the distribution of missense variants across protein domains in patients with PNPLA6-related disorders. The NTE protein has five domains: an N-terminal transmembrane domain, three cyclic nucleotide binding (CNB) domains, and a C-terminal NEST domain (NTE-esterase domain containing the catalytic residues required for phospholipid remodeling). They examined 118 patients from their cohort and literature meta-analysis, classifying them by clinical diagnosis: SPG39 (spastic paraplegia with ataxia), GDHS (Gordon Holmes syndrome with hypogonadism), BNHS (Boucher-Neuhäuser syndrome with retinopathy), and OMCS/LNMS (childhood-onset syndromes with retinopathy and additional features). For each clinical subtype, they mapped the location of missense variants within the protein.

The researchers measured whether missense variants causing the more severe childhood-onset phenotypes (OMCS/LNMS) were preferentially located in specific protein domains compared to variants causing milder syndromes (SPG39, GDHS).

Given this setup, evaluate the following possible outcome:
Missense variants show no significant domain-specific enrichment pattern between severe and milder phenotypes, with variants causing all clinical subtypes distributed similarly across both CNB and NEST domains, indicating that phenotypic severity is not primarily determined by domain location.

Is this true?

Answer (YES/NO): NO